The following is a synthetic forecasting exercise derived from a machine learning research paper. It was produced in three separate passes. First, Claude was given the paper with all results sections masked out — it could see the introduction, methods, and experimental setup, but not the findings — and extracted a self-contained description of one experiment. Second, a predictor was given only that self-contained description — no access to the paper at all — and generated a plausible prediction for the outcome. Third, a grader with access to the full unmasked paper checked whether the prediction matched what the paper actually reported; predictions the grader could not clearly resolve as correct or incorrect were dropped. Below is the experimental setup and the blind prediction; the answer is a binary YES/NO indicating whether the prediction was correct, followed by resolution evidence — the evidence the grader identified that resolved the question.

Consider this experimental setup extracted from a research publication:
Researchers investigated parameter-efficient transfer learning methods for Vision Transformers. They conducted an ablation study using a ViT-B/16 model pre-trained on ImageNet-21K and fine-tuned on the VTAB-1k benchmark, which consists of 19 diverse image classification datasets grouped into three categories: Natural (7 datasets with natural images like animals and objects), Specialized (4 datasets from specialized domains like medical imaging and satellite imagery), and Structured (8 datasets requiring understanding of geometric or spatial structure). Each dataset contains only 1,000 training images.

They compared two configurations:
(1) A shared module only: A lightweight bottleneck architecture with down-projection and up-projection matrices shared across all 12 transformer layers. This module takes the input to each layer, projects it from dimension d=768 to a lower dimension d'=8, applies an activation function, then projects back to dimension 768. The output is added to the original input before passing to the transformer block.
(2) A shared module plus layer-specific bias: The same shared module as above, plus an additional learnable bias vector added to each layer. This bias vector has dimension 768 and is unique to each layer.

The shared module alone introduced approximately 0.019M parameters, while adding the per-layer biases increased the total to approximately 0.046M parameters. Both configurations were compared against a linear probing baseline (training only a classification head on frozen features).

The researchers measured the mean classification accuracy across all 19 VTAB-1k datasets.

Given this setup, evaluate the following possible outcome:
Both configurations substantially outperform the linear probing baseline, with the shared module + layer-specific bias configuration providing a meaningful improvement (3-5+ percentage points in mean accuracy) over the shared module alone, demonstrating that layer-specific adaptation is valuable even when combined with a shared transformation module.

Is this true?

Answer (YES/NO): NO